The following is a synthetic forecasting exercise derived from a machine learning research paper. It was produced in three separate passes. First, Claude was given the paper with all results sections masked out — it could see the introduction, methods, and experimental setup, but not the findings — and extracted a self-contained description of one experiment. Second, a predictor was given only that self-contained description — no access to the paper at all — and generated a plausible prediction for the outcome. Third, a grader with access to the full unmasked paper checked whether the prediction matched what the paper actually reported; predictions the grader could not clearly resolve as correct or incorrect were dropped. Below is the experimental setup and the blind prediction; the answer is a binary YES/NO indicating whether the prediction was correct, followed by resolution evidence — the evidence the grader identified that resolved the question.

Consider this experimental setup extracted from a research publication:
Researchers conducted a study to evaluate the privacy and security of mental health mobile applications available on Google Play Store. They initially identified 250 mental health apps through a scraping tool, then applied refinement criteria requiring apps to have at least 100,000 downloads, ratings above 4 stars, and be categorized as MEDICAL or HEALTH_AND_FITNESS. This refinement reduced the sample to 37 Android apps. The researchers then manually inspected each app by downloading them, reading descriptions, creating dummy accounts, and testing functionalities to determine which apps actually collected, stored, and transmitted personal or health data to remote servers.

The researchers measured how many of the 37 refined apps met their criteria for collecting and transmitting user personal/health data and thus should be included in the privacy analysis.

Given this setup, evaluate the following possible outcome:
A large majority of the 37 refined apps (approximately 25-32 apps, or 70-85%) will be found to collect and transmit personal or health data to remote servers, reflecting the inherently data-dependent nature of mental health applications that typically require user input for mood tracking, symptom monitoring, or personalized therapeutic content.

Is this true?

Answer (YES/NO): YES